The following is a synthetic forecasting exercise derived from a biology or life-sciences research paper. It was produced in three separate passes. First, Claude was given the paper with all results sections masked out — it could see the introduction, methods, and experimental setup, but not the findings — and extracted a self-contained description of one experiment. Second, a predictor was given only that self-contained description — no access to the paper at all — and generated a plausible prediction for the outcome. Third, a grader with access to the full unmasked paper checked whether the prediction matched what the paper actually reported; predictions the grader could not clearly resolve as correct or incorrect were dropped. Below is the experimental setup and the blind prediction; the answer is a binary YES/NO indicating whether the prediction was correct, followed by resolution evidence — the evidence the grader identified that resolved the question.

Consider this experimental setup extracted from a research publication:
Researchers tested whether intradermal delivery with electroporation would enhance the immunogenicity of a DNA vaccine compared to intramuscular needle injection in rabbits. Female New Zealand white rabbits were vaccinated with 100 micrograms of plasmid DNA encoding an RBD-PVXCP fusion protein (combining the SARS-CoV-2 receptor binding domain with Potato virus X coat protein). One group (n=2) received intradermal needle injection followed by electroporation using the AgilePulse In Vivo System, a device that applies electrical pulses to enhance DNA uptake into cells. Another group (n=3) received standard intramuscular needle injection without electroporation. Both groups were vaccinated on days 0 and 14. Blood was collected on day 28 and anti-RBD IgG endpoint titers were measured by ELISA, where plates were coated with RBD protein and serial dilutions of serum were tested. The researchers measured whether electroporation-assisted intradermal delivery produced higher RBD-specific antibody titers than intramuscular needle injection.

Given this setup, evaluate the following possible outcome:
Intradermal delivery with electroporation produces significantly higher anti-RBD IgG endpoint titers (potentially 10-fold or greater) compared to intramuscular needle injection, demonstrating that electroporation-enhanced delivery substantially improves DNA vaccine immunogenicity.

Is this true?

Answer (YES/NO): YES